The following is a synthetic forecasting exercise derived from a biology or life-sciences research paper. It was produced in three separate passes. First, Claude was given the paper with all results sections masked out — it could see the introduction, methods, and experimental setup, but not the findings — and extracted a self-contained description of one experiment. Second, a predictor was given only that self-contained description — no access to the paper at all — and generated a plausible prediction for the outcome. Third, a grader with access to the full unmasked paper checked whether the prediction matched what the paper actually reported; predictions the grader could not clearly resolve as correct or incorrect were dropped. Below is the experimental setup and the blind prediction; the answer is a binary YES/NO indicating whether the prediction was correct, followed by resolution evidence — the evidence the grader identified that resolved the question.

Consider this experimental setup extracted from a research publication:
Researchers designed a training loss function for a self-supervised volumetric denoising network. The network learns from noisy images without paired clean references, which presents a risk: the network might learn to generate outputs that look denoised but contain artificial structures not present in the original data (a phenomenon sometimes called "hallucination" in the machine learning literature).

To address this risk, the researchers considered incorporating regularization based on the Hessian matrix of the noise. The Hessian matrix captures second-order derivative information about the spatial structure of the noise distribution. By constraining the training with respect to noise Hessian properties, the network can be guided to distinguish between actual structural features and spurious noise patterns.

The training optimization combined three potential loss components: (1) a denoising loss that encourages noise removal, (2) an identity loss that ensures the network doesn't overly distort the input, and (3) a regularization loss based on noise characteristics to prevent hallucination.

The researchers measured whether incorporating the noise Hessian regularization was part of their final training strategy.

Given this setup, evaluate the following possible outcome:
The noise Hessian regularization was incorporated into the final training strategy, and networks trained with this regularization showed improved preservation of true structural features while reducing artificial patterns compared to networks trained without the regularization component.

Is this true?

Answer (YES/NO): NO